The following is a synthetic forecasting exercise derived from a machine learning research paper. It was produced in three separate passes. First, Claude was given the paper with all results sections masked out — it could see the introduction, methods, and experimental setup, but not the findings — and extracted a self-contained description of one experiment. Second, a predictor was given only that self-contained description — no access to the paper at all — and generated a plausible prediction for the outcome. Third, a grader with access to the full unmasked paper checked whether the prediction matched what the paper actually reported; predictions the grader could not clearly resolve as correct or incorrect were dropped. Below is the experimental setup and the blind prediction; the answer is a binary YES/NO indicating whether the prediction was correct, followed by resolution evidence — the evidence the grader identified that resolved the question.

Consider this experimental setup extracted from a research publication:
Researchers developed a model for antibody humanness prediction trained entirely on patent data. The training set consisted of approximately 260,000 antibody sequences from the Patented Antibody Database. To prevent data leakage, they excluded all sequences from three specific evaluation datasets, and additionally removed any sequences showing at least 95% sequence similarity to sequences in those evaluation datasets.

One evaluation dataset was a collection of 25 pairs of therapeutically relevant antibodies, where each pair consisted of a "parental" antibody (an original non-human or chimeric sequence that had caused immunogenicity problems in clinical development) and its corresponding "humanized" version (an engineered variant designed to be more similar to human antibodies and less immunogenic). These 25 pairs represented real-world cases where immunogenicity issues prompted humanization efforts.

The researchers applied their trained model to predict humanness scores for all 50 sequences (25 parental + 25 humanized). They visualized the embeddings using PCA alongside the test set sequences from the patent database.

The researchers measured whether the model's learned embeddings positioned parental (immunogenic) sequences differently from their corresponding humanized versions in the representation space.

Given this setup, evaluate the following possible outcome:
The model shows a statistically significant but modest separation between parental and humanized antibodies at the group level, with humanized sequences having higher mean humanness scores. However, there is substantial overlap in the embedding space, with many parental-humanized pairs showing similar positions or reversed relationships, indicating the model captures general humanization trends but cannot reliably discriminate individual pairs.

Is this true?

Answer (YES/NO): NO